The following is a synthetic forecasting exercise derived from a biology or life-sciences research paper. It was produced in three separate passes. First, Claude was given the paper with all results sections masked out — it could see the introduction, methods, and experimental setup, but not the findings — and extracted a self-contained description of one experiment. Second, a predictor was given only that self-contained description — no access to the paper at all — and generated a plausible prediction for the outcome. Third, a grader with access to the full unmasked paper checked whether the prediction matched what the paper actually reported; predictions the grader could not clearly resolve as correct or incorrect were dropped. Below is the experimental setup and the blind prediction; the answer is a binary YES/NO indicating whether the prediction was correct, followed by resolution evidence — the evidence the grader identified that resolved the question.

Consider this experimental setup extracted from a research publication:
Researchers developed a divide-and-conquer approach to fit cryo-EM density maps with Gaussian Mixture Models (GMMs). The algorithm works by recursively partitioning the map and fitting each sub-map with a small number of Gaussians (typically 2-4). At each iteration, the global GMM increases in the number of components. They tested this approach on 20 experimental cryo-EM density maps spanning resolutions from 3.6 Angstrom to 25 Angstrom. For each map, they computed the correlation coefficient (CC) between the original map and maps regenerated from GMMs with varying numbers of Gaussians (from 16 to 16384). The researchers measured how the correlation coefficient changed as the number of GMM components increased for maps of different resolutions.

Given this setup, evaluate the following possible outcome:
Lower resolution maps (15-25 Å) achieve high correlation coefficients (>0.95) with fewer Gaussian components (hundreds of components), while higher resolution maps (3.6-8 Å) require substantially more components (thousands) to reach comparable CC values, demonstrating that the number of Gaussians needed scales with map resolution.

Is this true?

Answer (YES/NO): YES